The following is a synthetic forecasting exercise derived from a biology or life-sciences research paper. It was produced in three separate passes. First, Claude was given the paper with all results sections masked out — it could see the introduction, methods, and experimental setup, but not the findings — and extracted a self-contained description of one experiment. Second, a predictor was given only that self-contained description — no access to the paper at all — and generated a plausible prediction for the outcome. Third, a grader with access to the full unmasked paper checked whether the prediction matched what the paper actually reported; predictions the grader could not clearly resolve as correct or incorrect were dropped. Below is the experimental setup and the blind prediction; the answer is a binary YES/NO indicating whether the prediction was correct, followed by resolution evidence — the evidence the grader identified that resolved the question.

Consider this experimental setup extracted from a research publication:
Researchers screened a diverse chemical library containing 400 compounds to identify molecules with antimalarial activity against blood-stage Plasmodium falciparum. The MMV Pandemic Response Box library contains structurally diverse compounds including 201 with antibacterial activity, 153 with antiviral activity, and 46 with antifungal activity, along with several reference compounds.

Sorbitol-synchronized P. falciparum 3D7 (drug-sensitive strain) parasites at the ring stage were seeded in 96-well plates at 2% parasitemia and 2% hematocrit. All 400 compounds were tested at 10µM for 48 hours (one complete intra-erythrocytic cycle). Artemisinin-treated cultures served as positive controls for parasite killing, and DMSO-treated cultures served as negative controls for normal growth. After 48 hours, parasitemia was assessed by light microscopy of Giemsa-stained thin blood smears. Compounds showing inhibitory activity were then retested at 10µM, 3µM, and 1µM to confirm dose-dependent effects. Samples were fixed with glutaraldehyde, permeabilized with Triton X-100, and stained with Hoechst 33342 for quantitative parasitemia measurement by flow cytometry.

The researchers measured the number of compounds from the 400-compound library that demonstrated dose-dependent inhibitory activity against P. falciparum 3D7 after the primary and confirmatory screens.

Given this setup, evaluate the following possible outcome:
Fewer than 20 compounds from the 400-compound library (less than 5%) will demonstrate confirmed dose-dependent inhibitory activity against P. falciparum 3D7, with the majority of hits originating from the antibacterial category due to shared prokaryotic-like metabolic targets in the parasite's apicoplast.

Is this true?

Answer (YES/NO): NO